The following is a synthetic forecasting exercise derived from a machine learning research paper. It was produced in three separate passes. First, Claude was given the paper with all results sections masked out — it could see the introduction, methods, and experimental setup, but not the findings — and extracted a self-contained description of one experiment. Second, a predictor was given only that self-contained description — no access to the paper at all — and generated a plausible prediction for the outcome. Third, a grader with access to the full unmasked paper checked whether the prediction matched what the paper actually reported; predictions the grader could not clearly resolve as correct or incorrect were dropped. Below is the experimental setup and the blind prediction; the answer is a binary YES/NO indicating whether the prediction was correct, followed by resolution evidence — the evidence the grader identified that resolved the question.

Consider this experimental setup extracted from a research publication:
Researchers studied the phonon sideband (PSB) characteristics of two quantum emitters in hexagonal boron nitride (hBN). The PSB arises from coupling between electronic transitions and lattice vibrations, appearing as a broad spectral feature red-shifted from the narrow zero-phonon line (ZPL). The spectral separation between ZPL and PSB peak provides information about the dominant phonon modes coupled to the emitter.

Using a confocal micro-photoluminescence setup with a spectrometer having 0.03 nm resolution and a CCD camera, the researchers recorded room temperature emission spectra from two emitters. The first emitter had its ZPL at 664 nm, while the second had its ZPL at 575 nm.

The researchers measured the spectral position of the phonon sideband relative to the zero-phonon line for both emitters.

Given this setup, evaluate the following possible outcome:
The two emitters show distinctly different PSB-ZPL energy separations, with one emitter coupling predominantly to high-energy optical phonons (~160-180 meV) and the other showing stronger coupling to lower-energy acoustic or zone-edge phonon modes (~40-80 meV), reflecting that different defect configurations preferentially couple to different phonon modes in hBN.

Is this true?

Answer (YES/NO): NO